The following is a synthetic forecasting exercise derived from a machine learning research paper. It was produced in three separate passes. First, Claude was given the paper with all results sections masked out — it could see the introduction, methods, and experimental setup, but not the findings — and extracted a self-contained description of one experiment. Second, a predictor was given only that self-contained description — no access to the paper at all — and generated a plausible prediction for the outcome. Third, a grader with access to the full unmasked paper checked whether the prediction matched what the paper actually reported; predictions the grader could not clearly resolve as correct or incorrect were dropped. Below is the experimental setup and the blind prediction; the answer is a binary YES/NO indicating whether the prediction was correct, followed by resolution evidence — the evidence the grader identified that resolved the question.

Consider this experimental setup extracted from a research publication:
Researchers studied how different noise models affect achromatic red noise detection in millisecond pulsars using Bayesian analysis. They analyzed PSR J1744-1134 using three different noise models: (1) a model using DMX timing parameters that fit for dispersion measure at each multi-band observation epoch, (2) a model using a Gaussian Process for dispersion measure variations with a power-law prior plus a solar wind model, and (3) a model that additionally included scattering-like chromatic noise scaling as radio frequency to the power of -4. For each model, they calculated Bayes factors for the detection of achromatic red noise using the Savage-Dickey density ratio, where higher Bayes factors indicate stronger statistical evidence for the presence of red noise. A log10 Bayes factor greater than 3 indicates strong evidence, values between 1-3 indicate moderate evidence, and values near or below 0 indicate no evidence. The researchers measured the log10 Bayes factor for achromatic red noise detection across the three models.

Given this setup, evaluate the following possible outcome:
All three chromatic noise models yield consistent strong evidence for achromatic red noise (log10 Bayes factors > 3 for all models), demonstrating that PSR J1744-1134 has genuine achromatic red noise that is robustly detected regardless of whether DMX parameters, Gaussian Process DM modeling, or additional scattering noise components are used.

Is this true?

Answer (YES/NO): NO